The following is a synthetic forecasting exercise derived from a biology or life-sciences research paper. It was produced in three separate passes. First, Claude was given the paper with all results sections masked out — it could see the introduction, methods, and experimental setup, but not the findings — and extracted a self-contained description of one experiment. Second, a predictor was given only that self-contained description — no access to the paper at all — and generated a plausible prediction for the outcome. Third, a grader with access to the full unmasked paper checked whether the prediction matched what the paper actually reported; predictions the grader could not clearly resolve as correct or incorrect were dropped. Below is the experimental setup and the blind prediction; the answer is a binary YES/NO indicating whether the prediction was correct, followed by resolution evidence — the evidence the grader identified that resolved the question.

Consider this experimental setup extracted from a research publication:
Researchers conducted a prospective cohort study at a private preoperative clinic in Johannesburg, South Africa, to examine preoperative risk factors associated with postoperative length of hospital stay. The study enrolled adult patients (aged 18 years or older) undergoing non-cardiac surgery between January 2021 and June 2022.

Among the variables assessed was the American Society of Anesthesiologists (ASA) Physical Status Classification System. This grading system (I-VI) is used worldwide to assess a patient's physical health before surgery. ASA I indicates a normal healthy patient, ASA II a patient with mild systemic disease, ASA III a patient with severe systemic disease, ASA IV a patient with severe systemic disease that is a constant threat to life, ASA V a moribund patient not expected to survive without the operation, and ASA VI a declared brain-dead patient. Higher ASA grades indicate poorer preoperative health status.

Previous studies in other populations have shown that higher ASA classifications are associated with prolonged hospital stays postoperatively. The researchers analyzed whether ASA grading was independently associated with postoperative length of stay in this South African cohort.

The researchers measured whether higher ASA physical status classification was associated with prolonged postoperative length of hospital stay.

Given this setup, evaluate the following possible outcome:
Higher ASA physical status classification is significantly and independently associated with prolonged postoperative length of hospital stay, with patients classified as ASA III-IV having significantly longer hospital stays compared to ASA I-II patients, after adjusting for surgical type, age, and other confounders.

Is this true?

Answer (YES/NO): NO